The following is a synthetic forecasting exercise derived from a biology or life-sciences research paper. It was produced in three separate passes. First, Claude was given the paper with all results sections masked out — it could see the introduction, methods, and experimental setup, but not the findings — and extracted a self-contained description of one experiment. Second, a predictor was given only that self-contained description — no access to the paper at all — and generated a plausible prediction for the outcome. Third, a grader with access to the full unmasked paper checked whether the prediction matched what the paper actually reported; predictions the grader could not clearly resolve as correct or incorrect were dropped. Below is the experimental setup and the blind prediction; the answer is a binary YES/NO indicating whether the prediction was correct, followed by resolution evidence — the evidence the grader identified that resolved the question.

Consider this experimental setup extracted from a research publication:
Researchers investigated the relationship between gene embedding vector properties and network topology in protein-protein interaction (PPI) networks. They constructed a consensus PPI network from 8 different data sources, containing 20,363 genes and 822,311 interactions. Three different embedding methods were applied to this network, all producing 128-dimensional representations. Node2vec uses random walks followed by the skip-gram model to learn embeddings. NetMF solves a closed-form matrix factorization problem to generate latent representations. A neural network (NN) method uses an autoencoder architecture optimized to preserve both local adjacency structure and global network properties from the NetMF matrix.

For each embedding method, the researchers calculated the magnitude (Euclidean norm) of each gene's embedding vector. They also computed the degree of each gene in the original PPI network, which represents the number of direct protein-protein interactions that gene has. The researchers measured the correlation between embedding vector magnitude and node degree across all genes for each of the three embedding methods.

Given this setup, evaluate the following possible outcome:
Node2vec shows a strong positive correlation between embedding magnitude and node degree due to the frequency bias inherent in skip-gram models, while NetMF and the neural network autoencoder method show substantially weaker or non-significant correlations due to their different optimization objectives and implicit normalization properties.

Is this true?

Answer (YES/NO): NO